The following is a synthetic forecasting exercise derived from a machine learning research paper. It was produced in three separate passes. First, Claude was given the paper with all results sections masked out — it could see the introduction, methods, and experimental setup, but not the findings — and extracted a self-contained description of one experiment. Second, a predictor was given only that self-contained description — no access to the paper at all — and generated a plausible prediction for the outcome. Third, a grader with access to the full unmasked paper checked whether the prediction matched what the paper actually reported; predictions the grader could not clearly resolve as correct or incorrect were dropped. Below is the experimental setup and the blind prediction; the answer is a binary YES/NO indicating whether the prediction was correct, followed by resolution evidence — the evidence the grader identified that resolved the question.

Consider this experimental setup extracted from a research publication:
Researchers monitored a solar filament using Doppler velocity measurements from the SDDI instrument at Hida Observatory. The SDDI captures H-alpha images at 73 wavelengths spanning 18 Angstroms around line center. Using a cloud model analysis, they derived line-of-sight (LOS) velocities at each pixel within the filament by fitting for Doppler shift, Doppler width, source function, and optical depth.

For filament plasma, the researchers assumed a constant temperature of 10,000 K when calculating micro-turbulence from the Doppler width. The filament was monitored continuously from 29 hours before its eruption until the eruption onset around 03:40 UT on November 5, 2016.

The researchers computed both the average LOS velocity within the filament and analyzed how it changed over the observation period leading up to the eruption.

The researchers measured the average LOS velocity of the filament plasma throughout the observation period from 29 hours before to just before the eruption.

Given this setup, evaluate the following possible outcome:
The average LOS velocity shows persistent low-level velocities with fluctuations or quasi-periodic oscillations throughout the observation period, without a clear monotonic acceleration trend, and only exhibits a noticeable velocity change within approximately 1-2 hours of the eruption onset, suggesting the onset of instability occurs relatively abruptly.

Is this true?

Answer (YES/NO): NO